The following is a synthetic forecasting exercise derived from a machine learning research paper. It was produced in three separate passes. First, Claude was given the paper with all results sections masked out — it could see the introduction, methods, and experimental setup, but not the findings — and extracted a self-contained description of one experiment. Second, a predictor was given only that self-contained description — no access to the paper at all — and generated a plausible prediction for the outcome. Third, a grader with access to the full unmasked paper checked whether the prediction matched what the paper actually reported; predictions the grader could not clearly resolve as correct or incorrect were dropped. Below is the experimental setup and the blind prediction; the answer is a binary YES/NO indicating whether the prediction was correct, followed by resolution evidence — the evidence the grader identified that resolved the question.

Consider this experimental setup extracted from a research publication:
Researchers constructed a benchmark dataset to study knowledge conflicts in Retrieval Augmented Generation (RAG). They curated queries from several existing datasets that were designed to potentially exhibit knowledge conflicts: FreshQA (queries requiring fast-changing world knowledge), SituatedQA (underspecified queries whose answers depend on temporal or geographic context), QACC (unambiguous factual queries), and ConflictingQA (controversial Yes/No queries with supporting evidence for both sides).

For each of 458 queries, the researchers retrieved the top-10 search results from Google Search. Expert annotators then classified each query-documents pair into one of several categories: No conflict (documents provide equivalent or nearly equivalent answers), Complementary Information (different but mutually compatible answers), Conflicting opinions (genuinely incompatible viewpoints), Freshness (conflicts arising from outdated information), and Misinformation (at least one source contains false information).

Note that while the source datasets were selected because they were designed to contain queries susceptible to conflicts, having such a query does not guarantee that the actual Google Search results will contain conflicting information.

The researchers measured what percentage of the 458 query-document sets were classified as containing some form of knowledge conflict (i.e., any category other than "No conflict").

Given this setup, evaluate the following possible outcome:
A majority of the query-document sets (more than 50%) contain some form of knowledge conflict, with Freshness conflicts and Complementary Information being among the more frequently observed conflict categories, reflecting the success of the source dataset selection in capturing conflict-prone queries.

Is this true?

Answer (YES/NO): YES